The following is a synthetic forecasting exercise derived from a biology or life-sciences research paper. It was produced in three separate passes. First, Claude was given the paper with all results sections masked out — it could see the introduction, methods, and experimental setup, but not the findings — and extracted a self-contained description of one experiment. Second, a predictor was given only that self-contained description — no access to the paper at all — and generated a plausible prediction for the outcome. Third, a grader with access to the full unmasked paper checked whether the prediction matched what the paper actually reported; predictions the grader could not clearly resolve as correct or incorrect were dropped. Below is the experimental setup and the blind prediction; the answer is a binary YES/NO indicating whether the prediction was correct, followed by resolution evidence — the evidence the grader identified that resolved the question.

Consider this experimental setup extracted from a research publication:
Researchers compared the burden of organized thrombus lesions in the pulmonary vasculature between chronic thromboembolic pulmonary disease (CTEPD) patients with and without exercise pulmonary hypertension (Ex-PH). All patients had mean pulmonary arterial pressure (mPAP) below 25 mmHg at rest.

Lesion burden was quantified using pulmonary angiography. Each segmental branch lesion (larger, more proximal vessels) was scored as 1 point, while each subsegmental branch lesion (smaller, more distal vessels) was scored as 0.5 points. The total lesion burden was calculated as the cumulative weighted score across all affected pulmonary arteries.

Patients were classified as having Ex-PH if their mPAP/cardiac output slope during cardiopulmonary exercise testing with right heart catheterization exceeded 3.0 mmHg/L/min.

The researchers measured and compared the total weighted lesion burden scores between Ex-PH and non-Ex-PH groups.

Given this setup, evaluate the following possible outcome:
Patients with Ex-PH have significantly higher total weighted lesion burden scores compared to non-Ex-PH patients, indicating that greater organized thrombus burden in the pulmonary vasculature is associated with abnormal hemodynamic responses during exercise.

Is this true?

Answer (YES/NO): YES